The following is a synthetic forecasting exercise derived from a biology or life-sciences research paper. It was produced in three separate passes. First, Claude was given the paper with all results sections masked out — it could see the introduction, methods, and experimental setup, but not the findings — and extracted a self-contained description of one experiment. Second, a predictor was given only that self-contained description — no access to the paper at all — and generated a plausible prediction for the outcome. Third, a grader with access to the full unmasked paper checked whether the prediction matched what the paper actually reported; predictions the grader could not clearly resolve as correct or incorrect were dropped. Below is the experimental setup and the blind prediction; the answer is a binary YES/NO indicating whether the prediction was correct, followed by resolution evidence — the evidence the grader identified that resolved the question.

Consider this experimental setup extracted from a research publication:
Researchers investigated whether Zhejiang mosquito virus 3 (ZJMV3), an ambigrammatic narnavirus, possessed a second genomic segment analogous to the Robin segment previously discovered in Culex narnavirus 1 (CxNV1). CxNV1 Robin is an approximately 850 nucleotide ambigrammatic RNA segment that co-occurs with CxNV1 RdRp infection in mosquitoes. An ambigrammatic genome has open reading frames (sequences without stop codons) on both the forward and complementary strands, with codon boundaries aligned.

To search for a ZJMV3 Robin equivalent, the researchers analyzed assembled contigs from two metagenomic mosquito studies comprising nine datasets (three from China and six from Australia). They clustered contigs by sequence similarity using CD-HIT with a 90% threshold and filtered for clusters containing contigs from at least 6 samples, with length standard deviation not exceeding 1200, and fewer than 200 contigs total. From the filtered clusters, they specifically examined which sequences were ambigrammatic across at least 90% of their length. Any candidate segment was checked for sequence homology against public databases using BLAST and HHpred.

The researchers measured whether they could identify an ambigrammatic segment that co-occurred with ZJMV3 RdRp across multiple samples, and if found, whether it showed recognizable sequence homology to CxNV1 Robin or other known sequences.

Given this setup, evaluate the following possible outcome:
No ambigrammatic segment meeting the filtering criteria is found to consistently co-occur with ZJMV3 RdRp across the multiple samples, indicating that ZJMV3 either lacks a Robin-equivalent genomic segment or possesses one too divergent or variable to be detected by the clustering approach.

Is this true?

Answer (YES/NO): NO